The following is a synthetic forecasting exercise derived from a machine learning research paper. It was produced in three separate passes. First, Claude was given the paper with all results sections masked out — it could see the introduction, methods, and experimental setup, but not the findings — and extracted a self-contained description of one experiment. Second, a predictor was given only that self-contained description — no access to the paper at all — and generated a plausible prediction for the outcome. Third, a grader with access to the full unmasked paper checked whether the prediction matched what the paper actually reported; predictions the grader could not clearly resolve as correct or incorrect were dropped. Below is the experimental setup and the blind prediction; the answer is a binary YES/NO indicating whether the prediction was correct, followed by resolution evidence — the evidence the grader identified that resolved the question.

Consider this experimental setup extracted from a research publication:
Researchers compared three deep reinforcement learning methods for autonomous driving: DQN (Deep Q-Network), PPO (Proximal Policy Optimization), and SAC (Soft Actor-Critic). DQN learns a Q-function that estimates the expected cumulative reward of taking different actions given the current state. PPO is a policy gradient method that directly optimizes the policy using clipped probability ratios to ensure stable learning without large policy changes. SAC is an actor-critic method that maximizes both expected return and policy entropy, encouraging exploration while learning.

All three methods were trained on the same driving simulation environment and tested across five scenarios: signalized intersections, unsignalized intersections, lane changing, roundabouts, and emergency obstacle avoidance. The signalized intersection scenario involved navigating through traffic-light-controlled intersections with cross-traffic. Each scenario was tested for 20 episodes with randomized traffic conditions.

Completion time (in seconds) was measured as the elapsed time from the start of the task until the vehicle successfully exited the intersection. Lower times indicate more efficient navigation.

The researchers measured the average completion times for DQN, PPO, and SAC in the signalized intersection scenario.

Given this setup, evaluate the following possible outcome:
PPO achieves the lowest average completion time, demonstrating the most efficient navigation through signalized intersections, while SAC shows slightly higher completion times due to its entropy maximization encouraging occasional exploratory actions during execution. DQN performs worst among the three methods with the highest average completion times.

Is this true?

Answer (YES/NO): NO